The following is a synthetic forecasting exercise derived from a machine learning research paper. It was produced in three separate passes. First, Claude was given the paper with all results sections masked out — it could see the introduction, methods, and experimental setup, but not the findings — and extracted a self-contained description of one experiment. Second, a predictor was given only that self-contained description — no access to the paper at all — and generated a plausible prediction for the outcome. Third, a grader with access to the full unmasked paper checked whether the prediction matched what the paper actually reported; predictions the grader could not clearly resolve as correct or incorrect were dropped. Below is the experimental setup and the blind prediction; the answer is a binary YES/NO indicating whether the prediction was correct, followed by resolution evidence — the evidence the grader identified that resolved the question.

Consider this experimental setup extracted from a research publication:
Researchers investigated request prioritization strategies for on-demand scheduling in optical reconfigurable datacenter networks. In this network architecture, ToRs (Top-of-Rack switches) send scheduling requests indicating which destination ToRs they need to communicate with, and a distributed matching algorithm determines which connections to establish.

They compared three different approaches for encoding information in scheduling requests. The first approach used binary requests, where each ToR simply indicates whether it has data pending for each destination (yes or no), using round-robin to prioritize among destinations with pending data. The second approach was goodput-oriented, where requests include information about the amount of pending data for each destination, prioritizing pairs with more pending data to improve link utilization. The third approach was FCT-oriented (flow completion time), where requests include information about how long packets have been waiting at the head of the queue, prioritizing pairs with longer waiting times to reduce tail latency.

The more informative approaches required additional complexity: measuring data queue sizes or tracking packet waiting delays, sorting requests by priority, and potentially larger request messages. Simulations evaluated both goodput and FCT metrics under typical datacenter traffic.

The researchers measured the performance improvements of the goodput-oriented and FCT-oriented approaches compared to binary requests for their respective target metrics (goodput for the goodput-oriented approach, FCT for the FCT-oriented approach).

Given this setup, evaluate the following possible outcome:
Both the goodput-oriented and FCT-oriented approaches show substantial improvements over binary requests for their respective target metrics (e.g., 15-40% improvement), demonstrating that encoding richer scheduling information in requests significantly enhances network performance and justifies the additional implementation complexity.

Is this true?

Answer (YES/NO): NO